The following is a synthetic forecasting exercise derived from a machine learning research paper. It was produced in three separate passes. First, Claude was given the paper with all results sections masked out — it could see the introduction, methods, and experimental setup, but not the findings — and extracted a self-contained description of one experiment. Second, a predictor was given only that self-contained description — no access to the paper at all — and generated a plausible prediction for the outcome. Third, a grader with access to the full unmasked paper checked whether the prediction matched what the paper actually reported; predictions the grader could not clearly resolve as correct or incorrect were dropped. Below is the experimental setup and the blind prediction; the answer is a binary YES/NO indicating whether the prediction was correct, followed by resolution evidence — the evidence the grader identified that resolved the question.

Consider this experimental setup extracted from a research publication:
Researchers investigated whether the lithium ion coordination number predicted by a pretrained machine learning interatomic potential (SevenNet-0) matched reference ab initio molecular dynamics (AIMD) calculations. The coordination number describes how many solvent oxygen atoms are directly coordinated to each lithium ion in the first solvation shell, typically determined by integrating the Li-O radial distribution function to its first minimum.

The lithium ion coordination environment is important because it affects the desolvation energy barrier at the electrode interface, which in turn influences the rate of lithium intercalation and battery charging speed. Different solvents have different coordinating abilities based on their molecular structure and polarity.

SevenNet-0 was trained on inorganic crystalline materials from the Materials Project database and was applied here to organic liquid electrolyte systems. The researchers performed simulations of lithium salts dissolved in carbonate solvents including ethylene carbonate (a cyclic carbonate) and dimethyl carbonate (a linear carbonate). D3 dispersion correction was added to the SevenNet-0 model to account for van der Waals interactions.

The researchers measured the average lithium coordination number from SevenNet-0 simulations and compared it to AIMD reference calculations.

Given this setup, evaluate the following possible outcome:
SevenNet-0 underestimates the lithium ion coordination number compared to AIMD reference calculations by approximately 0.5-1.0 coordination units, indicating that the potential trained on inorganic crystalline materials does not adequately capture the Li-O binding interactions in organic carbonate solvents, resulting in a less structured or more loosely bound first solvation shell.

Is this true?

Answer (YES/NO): NO